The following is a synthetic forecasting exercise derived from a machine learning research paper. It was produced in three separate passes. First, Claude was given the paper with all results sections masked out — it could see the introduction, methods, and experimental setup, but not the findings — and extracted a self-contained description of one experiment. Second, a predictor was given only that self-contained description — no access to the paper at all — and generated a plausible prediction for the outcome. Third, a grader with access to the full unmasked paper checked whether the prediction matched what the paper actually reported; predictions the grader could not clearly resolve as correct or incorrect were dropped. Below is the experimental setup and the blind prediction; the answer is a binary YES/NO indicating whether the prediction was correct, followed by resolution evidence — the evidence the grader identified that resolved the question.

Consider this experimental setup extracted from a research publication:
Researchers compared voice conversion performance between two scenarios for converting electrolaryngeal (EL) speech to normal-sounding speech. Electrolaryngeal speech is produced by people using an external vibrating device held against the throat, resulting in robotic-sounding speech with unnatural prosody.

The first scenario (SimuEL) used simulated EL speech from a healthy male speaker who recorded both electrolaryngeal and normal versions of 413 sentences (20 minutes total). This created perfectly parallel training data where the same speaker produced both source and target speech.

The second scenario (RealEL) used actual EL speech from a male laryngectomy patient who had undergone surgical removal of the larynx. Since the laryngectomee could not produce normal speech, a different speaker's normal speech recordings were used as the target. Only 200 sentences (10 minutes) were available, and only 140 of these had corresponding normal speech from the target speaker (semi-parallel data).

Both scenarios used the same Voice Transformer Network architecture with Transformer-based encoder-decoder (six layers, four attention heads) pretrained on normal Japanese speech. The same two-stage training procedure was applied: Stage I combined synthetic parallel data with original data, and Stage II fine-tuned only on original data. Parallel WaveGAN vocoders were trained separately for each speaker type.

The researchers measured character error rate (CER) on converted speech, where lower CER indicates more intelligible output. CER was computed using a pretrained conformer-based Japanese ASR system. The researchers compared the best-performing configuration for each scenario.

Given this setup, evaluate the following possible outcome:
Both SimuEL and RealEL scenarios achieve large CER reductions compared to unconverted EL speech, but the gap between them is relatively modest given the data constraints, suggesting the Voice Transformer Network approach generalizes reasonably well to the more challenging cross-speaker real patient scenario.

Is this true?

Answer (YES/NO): NO